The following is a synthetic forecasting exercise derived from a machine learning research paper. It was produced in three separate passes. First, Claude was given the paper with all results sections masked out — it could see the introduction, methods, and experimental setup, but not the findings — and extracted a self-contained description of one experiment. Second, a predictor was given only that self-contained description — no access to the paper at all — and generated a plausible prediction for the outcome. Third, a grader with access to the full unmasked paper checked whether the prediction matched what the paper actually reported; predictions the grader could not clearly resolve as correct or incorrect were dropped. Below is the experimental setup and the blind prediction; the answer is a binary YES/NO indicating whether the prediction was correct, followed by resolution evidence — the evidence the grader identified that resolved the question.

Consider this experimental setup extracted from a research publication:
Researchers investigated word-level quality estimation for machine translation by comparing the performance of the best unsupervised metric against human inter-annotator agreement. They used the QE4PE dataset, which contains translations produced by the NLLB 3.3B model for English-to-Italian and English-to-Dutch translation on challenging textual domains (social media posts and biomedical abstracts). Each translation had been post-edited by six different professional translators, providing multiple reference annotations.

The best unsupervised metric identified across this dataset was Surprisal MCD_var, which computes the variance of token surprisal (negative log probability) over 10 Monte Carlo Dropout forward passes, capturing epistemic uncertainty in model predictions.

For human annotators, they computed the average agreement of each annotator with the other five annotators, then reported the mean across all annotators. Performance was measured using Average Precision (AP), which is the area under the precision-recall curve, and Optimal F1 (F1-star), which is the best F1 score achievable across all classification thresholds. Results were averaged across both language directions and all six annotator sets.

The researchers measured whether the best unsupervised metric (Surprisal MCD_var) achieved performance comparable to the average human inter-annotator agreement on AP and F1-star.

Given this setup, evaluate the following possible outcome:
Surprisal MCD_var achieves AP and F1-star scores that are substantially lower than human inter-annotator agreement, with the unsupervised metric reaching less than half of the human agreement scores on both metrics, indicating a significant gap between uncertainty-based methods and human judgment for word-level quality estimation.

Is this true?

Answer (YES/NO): NO